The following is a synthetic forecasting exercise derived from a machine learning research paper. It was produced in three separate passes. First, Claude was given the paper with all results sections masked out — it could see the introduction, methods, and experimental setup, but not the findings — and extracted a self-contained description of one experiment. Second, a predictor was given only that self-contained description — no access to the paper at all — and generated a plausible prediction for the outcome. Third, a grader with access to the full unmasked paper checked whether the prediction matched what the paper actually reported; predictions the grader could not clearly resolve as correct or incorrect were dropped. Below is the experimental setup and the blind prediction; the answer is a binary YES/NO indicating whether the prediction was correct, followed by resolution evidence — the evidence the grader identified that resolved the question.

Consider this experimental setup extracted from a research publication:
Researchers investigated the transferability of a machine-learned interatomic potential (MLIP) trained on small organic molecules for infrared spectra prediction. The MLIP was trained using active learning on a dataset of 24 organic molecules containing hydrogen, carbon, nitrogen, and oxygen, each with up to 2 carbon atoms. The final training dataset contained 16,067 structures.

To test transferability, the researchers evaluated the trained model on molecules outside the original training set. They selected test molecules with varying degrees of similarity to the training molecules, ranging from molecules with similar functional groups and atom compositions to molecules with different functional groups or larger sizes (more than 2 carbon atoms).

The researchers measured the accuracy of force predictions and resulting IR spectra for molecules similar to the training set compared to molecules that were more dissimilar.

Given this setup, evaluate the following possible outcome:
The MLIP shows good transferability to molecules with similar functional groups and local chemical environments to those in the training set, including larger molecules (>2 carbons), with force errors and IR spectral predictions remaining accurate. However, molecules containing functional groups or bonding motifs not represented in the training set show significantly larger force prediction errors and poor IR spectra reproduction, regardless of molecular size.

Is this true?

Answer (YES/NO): NO